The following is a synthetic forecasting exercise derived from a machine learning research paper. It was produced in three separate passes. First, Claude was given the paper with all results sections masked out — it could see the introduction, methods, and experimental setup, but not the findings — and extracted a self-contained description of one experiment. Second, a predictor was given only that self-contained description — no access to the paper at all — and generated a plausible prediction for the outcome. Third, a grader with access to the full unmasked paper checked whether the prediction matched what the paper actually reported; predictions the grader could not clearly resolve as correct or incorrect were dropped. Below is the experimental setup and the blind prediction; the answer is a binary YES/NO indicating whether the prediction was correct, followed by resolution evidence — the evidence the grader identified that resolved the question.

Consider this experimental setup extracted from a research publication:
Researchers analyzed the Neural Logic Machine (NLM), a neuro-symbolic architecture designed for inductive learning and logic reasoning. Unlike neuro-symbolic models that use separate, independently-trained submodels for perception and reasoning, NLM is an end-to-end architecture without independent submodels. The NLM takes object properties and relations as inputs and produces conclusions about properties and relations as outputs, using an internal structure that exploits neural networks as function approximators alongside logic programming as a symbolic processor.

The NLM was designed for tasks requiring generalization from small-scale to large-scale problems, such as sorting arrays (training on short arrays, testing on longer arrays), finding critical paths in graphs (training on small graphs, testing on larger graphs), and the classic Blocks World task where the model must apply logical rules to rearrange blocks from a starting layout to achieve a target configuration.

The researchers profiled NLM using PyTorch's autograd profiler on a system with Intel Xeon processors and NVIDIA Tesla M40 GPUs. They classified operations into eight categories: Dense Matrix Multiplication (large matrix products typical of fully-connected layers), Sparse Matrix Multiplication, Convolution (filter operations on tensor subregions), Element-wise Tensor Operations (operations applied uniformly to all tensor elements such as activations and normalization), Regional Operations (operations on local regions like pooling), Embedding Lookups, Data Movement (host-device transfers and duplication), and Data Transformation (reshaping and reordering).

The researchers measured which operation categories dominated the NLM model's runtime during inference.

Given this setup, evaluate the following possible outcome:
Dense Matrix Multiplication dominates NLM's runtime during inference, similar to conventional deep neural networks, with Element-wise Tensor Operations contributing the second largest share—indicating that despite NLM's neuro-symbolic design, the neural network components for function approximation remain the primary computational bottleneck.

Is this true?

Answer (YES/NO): NO